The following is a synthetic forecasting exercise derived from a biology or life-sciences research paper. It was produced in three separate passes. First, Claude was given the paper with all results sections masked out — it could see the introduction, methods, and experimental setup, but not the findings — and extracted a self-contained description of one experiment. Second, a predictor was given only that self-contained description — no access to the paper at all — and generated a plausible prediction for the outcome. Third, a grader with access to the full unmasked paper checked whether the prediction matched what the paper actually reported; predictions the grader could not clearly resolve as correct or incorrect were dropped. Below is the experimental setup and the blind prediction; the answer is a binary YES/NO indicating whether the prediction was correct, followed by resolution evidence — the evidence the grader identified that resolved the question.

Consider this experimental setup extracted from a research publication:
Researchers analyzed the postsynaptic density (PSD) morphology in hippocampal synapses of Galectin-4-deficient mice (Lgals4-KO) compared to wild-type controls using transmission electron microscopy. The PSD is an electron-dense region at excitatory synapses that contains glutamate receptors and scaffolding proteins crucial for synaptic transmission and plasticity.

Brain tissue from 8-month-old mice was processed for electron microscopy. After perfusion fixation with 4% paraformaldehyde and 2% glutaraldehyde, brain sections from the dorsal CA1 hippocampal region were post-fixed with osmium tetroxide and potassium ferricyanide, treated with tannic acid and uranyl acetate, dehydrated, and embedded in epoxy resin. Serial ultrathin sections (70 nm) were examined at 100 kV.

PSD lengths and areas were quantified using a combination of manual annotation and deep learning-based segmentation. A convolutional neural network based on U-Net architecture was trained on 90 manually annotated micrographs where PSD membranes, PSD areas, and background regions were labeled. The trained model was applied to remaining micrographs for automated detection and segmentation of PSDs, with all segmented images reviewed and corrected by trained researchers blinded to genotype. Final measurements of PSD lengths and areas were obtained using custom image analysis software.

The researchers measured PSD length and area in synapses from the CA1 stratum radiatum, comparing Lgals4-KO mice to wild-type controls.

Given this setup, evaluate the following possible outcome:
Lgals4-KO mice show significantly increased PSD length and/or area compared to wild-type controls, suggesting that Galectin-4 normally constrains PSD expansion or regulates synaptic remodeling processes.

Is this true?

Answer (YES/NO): YES